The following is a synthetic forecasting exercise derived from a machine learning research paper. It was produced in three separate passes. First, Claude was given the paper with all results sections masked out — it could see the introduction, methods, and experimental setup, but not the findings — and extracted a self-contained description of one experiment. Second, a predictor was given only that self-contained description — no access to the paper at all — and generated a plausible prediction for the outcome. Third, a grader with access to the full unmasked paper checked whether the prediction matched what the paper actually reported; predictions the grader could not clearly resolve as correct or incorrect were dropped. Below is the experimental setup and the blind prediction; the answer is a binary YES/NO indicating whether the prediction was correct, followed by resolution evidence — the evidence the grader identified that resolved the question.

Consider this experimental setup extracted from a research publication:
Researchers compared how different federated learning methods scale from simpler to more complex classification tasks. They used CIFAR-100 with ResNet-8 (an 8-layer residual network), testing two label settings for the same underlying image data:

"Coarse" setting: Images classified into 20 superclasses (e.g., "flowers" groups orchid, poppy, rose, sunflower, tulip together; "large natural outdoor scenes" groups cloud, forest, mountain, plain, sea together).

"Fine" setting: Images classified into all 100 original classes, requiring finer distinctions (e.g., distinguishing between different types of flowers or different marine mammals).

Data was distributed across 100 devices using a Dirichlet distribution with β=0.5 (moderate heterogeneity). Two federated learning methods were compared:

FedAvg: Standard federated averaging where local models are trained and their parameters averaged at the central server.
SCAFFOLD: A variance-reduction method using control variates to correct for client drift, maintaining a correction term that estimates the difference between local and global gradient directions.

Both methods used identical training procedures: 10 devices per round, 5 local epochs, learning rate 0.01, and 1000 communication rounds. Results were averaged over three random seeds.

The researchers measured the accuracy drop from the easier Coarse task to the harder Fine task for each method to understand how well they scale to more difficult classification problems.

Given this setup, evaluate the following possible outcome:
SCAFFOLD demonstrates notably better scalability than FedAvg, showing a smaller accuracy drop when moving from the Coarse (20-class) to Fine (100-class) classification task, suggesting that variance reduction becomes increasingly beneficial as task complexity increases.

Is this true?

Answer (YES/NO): YES